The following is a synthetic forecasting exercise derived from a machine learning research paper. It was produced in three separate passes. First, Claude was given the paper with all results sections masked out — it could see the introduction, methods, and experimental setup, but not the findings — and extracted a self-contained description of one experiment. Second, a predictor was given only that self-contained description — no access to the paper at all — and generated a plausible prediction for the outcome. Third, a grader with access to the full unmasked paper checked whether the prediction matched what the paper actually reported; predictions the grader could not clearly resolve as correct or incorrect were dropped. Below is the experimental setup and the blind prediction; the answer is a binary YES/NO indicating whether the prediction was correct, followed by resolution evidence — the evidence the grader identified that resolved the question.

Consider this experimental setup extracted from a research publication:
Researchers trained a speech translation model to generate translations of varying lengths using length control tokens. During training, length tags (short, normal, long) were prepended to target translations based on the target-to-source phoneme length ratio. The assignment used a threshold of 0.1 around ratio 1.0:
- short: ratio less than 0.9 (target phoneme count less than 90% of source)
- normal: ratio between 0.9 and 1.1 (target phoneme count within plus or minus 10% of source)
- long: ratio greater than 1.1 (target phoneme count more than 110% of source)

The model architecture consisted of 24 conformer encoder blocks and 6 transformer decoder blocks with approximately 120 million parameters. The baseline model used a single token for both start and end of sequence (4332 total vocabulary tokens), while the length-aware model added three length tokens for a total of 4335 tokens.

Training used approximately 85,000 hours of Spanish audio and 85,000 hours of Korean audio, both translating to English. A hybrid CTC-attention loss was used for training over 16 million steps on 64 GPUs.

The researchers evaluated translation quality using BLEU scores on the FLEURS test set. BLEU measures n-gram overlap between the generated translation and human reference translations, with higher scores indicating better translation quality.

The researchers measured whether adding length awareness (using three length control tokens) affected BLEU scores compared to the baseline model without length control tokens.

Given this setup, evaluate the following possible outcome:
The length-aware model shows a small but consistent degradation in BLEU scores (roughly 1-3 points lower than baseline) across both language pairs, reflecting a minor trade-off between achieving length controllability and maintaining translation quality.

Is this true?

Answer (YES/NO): NO